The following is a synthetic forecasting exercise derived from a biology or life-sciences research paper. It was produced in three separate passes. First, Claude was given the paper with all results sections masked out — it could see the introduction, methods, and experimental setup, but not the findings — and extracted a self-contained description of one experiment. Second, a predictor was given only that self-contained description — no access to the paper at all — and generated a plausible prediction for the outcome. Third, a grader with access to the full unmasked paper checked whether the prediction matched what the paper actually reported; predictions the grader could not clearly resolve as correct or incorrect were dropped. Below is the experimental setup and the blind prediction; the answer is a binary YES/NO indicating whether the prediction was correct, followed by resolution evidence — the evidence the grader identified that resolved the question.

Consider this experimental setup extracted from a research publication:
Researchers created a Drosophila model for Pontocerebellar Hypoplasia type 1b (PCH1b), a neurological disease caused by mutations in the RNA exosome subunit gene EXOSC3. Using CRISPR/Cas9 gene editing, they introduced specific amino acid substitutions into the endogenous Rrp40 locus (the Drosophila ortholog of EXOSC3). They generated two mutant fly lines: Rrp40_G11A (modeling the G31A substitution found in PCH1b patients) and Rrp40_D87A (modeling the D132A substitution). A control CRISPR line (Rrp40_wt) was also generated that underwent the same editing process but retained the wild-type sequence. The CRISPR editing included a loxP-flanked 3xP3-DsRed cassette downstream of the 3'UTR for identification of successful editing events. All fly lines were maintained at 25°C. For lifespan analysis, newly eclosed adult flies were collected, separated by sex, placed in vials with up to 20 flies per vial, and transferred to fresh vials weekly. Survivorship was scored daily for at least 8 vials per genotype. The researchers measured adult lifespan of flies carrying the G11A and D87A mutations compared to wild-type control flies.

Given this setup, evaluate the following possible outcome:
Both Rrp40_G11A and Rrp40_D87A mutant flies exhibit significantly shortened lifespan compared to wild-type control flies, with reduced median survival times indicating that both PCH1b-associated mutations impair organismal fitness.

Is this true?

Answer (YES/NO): YES